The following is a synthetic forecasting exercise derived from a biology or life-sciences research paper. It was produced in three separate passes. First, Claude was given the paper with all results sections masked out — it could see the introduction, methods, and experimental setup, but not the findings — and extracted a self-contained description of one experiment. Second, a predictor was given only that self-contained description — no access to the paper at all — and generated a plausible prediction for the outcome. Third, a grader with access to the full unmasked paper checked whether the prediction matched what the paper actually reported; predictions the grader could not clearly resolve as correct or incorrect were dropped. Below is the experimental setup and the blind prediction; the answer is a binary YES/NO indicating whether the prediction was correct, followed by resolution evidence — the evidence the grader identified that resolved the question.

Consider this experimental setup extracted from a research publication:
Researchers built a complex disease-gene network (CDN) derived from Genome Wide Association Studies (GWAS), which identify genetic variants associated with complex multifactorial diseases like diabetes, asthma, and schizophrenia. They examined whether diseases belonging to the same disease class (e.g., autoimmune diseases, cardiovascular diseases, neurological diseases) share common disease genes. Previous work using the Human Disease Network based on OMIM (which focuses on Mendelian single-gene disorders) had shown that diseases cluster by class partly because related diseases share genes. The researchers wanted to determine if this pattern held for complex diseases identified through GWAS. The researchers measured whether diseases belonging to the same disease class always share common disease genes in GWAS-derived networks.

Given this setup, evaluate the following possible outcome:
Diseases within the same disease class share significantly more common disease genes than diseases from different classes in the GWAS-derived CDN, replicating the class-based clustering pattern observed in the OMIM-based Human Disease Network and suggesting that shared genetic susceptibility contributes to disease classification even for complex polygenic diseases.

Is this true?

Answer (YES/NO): NO